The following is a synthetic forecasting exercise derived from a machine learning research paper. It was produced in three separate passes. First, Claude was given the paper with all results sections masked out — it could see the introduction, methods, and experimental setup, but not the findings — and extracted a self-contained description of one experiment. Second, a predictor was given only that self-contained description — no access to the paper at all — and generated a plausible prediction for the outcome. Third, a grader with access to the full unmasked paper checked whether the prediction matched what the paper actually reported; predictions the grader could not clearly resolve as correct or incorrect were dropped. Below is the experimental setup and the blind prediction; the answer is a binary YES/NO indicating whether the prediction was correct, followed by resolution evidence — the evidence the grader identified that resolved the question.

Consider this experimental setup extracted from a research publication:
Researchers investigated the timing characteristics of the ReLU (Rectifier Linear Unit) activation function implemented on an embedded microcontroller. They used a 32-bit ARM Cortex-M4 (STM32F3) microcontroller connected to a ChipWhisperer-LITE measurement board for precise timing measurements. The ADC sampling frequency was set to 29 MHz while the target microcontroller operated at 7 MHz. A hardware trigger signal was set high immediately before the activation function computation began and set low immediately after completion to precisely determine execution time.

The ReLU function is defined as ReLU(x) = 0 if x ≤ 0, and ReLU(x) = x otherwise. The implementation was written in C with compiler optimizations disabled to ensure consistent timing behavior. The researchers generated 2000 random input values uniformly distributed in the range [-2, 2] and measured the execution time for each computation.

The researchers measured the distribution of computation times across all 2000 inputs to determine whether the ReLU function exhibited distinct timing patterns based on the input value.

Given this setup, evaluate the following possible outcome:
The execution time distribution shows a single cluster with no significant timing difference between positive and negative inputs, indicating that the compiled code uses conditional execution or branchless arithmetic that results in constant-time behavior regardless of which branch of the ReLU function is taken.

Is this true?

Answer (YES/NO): NO